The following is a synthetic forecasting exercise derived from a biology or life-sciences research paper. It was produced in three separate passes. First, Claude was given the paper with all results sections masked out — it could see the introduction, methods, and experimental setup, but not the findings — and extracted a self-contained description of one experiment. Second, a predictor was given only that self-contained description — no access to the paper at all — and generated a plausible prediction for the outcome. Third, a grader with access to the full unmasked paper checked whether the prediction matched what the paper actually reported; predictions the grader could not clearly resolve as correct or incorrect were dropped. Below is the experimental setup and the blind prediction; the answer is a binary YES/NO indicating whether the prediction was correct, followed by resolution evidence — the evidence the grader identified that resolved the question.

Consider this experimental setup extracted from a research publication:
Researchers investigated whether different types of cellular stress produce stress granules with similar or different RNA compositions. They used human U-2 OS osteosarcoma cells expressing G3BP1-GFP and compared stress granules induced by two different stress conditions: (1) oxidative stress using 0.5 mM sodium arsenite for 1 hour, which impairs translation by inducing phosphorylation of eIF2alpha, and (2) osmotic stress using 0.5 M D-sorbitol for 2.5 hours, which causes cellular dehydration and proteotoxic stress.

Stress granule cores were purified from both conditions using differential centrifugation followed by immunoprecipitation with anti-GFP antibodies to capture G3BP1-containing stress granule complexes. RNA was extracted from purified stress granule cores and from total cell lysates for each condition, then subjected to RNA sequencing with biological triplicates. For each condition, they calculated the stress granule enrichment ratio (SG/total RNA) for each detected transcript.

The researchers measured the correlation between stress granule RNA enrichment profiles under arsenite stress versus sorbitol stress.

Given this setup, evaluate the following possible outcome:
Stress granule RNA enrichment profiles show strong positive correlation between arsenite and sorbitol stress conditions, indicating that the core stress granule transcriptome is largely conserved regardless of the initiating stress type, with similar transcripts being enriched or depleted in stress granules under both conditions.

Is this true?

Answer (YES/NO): YES